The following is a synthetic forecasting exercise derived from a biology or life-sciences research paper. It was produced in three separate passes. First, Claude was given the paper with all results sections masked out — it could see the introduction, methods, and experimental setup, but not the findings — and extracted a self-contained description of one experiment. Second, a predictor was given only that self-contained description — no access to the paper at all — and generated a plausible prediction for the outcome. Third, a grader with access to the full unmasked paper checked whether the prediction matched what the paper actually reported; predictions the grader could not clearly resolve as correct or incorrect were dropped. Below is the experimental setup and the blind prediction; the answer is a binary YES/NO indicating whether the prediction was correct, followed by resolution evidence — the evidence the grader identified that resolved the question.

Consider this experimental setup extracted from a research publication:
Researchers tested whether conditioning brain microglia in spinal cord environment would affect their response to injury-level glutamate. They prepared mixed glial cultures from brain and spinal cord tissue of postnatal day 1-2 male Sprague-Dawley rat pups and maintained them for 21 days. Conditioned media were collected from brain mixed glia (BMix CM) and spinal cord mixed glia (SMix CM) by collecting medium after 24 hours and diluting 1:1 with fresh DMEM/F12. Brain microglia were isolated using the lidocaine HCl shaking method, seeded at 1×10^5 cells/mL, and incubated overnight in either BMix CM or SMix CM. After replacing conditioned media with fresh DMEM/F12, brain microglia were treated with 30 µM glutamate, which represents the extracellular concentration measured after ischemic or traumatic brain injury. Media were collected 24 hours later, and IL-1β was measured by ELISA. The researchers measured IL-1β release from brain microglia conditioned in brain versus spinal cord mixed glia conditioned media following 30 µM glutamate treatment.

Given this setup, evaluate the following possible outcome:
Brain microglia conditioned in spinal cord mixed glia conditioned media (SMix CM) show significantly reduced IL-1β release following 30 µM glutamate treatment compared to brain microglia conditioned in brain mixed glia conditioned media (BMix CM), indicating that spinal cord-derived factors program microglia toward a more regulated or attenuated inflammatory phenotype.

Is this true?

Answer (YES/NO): NO